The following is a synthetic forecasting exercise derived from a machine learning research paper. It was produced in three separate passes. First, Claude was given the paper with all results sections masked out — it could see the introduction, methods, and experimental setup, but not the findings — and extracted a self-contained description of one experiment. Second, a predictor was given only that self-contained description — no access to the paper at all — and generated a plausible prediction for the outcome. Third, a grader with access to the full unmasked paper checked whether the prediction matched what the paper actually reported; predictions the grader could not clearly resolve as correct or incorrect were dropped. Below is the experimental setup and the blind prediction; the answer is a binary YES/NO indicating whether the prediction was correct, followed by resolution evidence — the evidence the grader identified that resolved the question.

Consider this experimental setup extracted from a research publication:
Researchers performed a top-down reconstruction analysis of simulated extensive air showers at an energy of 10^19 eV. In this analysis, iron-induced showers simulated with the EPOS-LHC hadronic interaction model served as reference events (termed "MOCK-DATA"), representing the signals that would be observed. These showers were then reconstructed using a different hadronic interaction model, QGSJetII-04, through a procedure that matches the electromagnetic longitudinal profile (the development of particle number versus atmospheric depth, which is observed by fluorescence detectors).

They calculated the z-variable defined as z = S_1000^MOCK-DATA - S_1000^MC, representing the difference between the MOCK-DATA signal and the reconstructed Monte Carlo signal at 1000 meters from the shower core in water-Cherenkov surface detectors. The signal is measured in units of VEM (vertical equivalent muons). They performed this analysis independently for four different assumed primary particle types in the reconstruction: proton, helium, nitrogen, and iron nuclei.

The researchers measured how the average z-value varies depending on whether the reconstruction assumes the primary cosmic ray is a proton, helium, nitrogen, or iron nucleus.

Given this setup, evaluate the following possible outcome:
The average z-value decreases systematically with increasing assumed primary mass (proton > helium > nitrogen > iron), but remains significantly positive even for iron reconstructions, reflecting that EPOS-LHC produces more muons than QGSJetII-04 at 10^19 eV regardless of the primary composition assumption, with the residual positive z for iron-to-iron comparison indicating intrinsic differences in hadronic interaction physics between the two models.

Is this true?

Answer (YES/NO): YES